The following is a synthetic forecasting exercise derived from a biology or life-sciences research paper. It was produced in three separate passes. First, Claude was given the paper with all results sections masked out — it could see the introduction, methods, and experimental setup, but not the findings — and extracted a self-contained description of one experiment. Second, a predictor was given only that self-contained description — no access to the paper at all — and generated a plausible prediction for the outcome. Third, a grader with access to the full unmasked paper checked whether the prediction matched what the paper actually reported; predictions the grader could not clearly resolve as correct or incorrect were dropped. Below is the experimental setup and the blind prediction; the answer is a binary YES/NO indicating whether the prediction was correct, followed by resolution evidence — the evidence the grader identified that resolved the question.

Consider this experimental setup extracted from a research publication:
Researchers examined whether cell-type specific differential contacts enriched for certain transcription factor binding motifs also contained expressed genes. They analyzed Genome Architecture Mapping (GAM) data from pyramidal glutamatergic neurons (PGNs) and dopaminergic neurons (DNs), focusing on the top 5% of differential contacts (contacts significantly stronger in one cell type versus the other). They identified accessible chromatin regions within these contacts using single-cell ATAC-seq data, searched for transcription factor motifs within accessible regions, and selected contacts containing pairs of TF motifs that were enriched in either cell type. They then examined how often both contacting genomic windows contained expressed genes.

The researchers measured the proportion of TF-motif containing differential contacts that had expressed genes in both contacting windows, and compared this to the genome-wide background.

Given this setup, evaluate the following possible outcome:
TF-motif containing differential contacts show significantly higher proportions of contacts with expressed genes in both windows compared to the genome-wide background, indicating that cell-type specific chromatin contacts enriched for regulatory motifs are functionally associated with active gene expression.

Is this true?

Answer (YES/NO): YES